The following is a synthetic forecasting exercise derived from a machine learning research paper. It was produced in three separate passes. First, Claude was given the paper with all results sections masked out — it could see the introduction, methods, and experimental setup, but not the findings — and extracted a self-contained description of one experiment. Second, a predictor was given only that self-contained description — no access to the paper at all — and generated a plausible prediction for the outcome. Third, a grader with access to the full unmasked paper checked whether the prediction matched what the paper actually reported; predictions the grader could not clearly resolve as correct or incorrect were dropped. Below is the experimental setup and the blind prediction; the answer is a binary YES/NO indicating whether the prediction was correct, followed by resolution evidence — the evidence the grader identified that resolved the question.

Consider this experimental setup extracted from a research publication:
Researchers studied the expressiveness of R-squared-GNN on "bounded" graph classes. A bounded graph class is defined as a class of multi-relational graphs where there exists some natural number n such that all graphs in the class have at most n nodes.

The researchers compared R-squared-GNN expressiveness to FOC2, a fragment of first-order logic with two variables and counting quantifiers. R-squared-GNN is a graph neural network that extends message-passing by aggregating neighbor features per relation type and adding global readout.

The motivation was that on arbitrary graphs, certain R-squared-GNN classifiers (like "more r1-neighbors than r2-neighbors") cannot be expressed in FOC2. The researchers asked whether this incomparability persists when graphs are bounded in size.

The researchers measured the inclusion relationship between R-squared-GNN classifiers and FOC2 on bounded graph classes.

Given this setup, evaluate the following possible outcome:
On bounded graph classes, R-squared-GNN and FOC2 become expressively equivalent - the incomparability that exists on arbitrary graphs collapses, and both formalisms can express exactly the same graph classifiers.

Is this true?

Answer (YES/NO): NO